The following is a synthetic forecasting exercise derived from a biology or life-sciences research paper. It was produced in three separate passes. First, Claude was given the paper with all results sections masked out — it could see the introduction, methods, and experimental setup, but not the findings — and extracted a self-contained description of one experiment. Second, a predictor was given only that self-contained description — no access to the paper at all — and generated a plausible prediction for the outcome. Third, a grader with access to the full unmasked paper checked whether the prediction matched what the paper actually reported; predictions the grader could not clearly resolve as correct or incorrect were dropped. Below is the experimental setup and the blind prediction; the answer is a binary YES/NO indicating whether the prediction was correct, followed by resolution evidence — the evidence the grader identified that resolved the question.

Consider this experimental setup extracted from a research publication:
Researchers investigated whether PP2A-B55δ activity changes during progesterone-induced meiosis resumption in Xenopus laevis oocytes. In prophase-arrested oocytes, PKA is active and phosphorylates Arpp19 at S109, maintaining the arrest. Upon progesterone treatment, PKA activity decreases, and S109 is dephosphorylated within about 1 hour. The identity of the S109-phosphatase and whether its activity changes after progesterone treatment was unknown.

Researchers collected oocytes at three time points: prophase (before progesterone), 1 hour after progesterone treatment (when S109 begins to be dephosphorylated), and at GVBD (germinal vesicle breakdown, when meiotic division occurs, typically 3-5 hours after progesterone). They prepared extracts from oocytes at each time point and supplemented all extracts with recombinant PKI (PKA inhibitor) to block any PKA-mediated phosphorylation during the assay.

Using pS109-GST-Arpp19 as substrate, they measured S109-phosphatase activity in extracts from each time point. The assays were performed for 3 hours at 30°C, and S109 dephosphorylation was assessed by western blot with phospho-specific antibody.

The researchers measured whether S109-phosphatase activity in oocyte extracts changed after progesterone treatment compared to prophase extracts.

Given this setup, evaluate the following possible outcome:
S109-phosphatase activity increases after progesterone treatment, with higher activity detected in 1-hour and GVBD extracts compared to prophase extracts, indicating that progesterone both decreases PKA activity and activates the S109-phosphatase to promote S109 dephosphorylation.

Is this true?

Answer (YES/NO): NO